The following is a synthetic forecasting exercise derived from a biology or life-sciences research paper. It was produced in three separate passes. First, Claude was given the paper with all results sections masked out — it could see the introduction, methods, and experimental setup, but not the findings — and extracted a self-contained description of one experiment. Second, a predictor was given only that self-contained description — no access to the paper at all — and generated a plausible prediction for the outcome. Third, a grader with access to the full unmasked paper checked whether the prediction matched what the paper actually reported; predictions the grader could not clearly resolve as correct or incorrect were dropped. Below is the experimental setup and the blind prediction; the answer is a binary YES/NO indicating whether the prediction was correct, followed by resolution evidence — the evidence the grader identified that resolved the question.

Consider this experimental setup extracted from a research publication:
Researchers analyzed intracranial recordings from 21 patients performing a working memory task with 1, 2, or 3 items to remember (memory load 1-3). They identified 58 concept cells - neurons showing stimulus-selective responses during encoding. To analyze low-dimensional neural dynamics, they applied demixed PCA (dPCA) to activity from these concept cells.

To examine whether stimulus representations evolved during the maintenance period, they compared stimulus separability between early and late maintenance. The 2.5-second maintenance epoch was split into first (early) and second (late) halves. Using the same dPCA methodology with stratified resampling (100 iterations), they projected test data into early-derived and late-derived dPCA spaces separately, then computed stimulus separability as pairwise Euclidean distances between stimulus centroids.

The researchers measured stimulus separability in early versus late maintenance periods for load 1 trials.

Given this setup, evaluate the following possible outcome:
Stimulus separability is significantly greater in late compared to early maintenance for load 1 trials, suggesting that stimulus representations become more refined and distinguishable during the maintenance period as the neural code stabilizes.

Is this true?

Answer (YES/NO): NO